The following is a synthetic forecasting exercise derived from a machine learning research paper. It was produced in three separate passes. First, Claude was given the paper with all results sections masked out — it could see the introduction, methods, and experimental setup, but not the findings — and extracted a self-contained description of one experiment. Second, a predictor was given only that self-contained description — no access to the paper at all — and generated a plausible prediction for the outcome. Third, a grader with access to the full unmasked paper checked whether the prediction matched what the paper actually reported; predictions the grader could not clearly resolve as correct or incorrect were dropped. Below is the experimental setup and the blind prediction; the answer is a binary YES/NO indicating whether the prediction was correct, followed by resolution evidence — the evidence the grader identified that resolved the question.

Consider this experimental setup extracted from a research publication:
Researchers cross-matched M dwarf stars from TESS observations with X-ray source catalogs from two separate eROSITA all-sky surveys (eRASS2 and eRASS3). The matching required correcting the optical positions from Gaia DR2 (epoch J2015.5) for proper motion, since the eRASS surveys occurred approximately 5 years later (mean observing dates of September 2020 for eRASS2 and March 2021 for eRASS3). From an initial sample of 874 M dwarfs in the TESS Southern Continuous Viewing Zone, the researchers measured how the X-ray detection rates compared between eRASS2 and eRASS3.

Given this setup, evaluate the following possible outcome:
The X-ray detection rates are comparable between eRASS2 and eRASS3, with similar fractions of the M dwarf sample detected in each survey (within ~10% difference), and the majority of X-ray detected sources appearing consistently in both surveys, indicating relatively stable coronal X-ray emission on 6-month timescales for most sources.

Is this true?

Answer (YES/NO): YES